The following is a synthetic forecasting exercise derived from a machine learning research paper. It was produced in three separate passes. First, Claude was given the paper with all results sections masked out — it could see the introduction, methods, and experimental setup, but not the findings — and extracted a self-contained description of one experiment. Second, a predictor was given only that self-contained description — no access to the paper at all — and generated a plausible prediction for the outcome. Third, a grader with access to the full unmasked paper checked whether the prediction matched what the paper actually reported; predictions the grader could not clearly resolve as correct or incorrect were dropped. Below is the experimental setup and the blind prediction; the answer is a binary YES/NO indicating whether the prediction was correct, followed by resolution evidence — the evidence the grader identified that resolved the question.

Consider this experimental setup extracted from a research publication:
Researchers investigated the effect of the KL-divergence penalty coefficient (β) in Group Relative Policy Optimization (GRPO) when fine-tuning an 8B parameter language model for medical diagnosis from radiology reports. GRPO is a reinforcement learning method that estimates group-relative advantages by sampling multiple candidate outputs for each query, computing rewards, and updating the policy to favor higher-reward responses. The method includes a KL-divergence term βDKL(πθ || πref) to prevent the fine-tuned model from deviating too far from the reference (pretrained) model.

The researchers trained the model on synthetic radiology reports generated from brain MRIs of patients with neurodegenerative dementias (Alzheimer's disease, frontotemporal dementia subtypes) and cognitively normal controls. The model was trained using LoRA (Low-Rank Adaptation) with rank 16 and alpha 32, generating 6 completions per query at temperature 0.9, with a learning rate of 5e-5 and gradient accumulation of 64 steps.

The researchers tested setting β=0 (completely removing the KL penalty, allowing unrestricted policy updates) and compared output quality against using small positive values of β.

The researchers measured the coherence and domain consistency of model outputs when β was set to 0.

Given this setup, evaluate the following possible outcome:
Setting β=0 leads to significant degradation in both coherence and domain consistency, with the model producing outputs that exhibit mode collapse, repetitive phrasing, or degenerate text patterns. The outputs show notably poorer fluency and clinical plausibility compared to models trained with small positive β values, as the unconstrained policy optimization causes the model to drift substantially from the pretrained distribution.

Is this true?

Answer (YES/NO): NO